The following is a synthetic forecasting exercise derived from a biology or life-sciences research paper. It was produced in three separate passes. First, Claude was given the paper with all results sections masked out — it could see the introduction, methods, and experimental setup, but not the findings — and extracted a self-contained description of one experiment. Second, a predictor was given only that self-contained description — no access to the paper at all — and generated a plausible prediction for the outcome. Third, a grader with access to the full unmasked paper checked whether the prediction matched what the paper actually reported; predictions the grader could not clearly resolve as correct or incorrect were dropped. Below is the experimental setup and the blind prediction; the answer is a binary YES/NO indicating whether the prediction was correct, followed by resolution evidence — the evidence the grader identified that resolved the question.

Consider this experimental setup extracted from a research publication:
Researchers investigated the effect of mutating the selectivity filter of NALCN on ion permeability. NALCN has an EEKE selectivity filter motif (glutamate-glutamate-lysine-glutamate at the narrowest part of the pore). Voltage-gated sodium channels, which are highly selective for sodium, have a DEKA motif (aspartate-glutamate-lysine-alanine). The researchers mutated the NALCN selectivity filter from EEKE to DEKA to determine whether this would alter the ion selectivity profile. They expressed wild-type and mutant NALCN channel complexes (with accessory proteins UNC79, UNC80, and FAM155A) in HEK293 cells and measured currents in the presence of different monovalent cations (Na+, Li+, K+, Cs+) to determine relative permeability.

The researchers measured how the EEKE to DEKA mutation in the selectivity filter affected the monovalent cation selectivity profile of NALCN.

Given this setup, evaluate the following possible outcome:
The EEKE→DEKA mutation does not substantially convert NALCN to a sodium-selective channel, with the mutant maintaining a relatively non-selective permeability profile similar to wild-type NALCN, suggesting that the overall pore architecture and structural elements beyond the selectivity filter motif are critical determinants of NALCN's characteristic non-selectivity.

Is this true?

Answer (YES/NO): YES